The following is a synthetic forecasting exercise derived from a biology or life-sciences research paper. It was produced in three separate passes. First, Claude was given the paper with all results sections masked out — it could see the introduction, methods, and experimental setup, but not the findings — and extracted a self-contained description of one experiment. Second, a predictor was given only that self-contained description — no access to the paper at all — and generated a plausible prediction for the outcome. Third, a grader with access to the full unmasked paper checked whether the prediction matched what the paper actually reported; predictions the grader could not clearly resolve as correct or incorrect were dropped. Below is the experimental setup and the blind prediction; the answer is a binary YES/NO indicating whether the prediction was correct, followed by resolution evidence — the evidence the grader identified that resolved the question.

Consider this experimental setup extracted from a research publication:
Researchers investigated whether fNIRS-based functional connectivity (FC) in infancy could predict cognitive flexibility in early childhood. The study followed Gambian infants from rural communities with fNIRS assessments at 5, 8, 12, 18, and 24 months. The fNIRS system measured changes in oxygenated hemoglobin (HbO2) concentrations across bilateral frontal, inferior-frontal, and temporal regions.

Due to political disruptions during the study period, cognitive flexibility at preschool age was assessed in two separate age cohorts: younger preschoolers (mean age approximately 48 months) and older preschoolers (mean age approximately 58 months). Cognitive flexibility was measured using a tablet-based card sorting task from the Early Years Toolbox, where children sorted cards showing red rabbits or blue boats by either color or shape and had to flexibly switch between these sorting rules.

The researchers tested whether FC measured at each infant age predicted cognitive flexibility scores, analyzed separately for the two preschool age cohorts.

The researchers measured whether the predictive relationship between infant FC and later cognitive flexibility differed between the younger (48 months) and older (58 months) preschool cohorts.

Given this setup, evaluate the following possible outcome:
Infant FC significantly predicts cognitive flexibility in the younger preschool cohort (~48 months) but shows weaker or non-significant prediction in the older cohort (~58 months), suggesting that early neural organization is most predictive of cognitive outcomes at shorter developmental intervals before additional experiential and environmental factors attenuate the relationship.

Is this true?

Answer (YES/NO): NO